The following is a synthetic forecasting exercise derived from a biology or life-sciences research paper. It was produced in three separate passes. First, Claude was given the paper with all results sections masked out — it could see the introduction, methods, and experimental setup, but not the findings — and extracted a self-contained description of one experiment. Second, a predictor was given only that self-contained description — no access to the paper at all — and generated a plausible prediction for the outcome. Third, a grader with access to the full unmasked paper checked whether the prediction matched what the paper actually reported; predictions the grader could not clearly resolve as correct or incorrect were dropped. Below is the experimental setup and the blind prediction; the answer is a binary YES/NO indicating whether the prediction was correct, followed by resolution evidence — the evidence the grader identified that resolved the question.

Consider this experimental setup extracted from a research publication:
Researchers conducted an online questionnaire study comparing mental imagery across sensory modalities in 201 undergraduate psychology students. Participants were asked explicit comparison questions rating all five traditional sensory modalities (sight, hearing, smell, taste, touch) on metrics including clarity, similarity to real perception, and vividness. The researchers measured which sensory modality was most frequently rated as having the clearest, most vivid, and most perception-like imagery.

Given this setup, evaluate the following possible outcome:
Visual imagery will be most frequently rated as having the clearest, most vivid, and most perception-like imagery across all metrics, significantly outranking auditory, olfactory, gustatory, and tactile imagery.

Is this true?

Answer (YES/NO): NO